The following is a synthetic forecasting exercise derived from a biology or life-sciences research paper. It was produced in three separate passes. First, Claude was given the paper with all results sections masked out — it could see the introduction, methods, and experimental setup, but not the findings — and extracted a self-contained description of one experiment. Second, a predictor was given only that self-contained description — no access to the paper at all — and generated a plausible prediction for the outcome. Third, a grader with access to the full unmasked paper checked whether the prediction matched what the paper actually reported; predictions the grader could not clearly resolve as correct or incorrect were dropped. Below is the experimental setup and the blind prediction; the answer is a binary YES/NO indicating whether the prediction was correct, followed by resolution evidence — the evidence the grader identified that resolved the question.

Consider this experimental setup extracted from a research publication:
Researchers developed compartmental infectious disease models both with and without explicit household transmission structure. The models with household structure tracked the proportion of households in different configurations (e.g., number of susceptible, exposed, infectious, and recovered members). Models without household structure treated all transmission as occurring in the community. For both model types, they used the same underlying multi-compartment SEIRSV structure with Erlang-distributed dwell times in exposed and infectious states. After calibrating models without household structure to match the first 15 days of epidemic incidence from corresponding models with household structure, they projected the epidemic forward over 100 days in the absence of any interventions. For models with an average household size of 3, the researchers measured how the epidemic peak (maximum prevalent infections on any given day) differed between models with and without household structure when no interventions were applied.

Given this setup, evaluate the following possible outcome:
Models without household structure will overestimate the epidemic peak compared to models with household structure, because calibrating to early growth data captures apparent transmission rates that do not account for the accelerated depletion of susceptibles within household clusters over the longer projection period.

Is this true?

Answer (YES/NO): YES